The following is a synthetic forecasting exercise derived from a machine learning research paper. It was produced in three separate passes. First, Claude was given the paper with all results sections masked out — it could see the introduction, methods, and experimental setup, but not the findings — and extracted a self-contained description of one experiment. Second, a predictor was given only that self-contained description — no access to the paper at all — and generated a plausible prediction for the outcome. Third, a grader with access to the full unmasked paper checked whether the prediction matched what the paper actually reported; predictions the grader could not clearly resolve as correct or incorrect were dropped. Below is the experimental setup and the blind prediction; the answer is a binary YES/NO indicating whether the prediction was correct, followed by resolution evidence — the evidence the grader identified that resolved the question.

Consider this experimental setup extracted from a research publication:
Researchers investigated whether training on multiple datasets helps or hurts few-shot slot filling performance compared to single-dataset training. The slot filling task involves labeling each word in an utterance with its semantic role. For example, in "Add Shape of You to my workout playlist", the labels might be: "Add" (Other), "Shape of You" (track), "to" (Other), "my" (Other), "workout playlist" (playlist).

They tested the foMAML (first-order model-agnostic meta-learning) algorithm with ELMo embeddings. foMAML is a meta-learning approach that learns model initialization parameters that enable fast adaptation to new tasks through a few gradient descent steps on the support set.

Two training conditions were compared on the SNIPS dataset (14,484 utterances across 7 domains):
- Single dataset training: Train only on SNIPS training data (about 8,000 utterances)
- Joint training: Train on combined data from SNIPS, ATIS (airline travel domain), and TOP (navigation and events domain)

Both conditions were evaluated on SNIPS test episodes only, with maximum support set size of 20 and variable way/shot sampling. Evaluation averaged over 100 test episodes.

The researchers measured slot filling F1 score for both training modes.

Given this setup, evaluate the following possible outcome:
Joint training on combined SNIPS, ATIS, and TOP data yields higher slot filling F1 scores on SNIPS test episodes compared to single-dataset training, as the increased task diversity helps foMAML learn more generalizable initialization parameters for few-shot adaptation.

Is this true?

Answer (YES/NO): NO